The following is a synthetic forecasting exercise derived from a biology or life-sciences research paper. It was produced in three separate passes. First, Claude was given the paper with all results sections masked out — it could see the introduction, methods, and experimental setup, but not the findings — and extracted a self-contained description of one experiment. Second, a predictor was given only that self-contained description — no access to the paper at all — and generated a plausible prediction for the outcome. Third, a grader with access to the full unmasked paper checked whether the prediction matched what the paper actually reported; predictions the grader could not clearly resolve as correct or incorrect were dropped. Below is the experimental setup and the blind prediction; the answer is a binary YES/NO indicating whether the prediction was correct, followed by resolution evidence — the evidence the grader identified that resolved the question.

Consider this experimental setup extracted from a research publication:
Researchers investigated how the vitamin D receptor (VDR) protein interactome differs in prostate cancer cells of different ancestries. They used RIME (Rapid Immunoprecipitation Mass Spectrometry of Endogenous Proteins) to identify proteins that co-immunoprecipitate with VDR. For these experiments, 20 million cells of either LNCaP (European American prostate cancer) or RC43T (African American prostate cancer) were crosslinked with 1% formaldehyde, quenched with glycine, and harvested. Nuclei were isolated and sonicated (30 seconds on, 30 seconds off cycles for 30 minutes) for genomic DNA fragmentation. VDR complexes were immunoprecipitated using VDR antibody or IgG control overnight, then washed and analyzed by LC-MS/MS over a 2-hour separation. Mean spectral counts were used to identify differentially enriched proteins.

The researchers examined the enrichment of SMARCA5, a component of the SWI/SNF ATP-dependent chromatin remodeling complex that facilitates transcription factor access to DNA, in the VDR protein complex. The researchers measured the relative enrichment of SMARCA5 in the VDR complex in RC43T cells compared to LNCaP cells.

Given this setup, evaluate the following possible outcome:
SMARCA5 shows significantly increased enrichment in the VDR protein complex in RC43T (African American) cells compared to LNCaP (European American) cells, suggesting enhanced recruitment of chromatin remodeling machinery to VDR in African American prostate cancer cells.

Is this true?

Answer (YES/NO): NO